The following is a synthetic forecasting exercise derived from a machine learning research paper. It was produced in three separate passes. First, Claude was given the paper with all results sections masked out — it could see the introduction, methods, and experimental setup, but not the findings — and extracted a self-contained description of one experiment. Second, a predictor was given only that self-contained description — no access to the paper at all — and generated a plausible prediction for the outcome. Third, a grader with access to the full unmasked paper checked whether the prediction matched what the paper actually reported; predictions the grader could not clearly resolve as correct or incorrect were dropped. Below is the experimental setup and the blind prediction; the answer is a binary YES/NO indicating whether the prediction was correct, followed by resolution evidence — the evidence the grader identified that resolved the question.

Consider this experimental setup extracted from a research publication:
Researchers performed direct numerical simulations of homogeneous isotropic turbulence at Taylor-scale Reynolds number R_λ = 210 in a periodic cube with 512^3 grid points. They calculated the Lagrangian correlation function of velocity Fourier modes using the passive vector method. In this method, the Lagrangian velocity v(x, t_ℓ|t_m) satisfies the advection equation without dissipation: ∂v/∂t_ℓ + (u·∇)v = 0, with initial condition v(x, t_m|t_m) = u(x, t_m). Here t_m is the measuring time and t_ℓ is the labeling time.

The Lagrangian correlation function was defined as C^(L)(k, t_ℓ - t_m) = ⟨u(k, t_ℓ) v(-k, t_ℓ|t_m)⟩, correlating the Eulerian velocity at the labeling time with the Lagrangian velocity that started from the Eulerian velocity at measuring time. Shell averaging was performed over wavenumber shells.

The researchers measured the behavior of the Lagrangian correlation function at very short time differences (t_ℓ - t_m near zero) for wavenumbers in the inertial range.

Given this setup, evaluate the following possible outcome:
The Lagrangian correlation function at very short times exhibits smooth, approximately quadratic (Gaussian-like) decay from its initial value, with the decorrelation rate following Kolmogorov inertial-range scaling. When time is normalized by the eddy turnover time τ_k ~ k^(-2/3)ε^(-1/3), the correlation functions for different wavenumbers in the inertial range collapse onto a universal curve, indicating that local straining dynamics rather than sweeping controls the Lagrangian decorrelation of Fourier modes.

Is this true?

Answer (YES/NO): NO